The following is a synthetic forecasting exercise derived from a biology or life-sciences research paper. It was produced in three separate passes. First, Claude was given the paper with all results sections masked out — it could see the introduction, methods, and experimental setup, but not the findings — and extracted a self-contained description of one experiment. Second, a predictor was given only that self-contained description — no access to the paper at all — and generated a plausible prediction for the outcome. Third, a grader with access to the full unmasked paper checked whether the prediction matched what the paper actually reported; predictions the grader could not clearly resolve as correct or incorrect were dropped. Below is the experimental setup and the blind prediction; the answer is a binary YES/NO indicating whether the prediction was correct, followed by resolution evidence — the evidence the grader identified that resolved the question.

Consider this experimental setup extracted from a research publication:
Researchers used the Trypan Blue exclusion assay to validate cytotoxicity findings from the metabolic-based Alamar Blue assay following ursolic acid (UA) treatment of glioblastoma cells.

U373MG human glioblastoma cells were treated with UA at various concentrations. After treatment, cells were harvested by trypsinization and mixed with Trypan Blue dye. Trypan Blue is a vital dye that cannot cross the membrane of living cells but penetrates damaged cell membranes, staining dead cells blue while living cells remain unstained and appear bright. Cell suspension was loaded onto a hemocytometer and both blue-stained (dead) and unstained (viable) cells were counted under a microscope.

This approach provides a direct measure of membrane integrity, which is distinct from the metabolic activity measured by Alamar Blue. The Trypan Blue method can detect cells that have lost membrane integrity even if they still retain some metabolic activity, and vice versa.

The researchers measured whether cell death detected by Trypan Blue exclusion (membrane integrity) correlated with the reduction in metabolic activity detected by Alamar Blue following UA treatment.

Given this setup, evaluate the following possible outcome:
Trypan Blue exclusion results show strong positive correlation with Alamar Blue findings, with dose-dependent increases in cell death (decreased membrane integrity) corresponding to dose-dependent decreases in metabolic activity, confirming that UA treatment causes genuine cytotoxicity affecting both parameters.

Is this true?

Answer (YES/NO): NO